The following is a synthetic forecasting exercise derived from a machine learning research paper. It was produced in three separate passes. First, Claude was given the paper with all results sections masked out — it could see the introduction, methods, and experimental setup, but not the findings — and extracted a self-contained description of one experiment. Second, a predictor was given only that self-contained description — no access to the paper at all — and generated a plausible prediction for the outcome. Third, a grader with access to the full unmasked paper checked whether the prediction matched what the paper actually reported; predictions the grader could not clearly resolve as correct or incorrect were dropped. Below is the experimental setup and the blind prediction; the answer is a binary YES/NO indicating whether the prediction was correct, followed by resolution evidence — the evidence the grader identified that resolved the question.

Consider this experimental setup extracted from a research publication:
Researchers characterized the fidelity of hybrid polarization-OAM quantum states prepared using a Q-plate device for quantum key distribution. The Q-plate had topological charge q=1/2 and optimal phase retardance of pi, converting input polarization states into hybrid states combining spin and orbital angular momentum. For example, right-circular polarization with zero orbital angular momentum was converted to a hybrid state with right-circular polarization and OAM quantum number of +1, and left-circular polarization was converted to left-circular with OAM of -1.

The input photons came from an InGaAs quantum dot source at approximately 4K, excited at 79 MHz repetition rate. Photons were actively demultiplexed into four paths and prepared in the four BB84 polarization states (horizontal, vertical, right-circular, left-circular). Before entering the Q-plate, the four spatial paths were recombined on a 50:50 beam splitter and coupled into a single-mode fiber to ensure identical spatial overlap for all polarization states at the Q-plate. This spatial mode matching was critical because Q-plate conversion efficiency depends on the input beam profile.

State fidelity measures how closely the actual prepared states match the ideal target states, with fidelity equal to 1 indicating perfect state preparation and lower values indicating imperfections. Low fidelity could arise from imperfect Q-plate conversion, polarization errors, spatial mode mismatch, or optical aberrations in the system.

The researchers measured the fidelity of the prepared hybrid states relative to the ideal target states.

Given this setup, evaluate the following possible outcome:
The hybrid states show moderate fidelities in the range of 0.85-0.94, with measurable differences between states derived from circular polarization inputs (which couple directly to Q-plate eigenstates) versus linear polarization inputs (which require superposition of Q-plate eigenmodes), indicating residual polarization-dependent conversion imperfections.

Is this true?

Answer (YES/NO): NO